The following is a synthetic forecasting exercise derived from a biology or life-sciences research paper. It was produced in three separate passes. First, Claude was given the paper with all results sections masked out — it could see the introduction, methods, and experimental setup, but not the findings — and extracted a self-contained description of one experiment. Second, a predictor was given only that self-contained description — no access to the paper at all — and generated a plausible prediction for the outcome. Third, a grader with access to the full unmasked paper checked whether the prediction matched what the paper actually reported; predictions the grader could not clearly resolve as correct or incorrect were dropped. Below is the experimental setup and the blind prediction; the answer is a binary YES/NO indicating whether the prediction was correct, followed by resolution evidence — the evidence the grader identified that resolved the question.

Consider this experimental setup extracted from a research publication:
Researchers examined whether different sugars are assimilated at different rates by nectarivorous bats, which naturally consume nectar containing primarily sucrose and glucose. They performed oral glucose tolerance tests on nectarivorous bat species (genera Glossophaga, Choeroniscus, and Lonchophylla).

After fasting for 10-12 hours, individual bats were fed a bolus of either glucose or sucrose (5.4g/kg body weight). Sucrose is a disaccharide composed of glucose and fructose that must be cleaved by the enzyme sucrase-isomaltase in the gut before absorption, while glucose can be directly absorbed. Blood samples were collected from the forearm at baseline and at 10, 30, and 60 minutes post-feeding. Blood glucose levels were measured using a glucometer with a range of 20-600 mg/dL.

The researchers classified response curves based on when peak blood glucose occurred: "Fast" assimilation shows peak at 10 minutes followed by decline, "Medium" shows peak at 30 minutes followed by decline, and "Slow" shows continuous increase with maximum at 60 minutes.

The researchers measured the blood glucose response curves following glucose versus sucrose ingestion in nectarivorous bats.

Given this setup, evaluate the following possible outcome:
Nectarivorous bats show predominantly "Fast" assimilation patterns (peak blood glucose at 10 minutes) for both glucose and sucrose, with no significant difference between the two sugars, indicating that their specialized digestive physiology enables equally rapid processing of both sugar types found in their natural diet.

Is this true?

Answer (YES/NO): NO